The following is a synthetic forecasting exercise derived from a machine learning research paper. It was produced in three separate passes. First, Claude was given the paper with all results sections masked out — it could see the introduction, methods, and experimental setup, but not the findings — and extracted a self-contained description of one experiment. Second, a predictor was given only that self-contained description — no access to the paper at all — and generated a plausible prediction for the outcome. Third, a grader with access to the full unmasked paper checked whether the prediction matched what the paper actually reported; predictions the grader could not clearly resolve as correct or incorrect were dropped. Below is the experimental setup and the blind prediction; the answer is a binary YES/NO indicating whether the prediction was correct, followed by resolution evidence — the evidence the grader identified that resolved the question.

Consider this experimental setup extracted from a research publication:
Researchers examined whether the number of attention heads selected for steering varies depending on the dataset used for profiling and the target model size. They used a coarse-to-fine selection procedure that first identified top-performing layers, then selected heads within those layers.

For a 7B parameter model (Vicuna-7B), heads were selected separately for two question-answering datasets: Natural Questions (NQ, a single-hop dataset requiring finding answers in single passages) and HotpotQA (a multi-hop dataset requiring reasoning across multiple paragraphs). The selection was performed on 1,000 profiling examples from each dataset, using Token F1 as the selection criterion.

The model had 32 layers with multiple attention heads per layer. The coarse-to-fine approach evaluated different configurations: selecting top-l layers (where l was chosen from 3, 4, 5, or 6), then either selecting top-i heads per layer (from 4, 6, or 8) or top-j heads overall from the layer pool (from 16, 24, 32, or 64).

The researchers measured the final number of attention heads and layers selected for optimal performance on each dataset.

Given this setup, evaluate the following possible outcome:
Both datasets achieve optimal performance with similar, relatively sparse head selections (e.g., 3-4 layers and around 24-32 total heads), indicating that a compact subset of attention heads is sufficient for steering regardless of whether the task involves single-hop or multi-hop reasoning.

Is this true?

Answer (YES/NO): NO